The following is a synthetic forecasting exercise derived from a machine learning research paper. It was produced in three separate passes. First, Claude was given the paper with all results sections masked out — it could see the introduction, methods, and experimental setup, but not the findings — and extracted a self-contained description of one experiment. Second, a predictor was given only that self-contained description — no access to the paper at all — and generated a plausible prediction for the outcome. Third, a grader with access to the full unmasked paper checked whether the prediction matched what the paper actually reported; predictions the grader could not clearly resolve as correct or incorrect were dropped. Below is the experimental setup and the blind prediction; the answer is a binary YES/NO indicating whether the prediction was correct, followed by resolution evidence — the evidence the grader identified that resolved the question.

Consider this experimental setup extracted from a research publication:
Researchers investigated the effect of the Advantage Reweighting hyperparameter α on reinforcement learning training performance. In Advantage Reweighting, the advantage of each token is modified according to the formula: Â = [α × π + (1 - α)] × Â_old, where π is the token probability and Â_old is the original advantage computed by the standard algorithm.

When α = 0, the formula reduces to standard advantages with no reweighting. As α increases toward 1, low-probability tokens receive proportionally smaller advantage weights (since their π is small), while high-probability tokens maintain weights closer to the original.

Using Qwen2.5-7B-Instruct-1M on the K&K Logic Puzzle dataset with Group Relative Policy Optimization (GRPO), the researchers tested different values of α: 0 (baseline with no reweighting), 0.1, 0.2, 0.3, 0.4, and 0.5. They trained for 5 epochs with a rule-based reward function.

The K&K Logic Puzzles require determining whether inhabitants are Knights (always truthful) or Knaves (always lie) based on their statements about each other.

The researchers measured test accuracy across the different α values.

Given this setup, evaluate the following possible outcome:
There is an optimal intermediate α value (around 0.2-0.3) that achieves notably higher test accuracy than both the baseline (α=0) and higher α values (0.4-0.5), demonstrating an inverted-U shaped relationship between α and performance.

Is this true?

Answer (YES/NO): YES